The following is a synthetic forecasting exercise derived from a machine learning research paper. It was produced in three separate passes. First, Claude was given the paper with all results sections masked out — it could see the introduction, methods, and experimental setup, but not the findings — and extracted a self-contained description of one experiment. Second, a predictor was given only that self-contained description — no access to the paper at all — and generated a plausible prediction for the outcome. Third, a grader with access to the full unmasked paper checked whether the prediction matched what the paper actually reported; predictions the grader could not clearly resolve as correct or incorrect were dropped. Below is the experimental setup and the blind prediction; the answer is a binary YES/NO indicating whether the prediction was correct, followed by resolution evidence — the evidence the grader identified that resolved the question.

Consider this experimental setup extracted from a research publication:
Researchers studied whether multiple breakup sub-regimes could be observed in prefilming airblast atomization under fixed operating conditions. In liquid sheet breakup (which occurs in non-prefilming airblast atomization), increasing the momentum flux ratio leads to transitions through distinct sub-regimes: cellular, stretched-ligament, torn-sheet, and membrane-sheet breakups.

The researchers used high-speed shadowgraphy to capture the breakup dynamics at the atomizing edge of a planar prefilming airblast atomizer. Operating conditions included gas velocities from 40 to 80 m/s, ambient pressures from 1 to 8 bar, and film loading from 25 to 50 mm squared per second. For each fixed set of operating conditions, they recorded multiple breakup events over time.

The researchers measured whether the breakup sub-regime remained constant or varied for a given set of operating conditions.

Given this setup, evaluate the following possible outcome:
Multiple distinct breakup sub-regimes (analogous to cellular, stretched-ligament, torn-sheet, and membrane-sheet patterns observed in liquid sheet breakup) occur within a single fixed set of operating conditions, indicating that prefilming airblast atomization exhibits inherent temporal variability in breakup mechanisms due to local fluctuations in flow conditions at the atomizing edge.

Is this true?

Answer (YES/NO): YES